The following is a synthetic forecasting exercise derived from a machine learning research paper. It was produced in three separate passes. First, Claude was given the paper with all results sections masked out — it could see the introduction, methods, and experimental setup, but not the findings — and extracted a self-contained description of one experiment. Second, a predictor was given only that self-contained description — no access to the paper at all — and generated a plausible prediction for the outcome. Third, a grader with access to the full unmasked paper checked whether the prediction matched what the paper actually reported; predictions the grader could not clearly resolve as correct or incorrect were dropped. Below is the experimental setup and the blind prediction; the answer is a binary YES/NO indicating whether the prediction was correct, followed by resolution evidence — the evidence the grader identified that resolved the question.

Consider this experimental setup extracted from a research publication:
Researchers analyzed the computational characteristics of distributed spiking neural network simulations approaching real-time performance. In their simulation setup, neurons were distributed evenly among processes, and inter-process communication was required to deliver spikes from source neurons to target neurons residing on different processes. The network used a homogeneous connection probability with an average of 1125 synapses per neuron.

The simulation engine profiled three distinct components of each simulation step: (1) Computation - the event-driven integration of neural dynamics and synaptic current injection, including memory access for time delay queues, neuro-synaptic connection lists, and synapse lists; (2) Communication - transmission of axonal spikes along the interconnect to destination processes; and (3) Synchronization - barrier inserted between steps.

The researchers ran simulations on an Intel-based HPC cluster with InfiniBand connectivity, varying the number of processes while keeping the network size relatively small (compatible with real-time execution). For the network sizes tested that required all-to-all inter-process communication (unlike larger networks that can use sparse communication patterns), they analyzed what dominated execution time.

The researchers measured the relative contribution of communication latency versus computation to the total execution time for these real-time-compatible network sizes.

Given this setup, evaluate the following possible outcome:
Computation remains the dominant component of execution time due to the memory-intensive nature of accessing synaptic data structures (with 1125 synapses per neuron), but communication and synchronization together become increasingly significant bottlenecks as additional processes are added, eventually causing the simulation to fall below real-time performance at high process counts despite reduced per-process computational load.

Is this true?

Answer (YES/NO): NO